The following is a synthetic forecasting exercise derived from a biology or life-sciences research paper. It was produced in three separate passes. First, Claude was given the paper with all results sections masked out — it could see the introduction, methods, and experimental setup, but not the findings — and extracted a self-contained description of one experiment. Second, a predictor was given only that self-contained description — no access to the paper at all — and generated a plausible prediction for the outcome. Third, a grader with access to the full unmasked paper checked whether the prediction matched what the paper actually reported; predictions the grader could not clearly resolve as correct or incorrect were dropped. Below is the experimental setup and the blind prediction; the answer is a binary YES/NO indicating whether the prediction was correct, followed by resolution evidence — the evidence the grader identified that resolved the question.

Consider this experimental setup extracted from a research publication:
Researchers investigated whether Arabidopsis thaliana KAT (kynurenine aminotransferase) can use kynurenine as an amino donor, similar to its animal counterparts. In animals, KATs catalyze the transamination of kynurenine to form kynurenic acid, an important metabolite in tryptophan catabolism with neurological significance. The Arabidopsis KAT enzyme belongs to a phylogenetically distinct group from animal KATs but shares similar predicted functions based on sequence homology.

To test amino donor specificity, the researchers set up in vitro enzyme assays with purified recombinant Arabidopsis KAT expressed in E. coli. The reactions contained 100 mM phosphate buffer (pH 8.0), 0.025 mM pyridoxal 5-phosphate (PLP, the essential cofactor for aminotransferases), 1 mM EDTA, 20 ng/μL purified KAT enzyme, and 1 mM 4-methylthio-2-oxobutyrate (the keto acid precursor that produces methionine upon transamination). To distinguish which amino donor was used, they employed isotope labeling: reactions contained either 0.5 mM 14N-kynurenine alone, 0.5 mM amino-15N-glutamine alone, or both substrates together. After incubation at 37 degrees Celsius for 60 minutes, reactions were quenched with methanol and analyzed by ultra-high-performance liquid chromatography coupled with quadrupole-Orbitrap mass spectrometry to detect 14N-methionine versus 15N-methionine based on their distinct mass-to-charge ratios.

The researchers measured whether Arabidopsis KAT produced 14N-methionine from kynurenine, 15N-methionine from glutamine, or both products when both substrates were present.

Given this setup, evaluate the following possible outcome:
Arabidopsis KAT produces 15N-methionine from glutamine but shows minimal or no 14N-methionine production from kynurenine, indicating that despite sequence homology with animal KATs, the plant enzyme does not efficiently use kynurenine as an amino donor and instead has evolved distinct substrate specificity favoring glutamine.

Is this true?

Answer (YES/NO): YES